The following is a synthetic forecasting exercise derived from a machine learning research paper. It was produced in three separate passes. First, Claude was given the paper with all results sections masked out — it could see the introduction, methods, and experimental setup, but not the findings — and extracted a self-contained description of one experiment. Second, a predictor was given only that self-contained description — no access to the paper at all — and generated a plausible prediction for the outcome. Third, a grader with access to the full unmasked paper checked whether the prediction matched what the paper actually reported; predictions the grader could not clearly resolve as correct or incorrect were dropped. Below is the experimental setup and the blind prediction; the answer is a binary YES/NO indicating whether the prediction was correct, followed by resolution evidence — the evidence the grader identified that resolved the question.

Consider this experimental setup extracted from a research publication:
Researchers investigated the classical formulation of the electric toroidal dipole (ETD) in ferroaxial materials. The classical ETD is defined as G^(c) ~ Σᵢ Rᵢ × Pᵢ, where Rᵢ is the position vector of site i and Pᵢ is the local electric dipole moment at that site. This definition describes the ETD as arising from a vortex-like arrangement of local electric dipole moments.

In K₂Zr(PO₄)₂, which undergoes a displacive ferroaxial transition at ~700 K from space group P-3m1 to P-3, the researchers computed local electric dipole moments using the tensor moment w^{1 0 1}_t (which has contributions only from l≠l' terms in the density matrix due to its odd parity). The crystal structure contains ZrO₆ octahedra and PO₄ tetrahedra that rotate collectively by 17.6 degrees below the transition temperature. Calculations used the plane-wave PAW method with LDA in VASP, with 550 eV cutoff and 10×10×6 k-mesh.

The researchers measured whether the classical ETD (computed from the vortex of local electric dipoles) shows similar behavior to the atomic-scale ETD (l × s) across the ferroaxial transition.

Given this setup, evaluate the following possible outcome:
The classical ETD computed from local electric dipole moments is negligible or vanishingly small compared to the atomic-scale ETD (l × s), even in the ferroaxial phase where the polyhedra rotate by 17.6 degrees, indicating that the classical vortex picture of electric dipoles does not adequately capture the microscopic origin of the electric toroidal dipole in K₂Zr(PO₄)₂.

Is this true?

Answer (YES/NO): NO